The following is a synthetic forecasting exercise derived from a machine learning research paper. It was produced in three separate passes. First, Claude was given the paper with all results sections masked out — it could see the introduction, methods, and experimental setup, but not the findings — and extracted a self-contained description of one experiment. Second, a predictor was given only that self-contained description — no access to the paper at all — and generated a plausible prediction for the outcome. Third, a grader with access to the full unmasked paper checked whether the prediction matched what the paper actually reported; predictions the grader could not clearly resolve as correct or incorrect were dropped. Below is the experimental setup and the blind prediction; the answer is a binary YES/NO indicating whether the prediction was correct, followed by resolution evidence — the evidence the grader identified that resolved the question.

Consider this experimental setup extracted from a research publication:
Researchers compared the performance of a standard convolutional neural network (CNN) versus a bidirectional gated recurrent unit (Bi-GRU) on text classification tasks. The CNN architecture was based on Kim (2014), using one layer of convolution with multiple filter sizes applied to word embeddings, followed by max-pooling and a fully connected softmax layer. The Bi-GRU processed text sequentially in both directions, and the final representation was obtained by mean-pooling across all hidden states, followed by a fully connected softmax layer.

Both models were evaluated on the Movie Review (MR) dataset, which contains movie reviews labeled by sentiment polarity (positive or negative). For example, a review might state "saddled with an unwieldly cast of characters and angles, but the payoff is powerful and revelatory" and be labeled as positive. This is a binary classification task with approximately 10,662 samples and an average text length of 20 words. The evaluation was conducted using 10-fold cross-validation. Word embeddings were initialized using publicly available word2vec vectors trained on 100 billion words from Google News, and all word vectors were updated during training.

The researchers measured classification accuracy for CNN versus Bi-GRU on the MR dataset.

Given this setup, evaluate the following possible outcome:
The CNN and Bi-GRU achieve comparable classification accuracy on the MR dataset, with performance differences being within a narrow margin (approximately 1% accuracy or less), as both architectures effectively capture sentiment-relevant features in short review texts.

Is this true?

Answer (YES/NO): YES